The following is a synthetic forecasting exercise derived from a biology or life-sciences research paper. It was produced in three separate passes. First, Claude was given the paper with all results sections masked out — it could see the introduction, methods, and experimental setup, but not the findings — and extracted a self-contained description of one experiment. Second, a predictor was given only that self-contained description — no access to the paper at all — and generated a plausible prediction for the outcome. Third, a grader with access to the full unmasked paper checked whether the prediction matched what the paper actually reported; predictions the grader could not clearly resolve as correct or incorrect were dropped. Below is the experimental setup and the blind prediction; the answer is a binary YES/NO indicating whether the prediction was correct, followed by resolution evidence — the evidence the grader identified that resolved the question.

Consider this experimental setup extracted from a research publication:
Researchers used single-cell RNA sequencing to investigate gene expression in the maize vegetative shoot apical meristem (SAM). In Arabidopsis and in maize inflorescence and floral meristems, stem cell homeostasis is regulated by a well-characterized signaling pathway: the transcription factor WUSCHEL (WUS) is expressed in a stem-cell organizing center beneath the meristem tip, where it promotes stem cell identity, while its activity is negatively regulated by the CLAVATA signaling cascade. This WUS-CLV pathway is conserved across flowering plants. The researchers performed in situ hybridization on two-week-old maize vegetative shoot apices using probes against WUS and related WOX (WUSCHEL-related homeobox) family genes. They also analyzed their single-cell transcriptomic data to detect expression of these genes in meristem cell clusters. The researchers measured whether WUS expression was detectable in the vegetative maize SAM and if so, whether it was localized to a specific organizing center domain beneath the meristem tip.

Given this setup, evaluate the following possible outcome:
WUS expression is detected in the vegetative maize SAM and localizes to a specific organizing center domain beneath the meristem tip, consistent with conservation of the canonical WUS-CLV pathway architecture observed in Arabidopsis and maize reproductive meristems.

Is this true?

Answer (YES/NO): NO